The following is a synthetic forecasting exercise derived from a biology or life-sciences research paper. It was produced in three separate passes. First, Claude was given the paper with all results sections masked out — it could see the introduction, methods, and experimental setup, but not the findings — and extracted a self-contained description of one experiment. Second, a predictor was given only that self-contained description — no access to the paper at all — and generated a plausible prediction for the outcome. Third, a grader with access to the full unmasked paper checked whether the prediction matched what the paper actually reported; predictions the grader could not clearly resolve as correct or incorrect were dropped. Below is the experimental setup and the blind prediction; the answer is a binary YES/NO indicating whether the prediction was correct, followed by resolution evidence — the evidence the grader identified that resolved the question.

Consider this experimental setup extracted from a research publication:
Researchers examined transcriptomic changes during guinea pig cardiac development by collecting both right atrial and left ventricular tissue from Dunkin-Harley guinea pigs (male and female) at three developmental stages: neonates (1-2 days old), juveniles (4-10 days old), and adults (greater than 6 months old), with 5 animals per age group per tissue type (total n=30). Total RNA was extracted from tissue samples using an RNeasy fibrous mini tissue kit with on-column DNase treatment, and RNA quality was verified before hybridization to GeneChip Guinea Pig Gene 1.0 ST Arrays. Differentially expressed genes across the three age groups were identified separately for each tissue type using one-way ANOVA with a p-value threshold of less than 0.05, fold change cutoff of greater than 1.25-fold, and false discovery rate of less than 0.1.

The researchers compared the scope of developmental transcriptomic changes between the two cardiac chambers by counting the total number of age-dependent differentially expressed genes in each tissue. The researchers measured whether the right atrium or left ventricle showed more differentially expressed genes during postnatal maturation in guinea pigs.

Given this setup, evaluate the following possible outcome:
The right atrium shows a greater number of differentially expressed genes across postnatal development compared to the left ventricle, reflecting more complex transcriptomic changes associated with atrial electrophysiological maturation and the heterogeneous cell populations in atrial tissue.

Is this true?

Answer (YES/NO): NO